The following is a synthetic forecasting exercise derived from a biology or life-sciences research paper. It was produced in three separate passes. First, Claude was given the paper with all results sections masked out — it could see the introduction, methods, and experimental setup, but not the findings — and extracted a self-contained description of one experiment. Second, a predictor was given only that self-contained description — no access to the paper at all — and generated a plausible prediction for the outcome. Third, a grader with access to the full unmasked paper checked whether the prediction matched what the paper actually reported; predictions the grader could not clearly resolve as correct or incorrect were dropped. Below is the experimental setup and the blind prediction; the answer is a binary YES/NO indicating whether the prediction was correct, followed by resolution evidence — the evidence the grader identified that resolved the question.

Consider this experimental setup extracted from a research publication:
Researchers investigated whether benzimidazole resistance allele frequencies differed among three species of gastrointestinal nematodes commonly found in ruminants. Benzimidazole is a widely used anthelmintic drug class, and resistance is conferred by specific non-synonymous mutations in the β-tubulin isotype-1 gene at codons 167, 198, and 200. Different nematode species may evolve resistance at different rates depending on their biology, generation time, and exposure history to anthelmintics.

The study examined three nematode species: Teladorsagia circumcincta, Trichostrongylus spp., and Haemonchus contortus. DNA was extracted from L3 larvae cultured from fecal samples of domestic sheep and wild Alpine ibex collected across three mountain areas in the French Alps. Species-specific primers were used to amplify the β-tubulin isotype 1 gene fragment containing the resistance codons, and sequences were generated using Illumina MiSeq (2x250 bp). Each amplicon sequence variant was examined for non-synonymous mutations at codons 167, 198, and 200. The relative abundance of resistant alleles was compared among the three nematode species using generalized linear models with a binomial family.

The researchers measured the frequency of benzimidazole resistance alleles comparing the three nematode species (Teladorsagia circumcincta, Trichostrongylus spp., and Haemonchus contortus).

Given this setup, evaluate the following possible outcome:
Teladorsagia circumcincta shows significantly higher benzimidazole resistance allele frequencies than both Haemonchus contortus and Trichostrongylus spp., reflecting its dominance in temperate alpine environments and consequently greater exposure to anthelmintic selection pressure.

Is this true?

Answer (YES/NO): NO